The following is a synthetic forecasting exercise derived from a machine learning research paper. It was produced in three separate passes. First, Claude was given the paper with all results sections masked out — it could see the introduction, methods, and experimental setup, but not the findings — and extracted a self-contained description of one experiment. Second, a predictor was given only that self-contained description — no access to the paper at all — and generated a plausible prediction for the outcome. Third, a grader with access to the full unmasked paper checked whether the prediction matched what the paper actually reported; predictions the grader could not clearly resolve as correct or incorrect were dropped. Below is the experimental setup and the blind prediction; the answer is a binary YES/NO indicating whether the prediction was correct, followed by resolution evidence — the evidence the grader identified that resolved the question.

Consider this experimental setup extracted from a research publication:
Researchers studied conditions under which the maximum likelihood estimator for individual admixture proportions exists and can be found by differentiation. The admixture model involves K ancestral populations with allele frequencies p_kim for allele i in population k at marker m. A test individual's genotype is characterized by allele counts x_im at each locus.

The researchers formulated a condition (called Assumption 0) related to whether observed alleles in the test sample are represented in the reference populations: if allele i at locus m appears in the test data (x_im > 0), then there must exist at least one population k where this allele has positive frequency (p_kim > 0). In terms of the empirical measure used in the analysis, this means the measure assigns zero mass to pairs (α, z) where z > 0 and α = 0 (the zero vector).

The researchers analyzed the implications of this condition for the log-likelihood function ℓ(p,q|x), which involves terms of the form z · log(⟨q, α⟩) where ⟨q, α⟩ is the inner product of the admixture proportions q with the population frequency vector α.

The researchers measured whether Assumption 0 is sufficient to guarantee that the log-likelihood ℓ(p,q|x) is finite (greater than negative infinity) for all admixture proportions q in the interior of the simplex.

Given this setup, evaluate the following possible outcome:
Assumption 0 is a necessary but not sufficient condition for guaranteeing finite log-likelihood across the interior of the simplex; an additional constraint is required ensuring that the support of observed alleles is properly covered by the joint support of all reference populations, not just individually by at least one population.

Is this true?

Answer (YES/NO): NO